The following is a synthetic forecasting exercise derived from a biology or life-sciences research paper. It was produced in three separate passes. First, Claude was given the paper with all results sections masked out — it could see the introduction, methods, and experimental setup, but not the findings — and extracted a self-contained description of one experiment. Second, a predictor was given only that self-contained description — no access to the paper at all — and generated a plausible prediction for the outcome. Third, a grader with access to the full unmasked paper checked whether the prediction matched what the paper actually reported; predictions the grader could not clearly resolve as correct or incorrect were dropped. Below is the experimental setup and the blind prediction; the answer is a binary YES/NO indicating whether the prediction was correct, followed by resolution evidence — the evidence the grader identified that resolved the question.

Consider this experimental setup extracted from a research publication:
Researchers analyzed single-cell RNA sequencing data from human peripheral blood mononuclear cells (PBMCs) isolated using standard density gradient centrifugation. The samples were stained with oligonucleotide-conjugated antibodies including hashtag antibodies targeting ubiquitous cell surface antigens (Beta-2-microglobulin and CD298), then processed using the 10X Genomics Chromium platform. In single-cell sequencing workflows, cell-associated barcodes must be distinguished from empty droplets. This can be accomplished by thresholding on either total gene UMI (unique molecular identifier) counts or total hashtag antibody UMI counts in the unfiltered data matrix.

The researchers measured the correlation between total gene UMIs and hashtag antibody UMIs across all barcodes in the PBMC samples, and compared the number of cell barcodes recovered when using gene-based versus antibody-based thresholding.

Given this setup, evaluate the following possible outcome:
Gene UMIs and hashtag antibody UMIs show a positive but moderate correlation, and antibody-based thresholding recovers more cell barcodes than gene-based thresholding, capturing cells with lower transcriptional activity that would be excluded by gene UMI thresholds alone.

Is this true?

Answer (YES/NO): NO